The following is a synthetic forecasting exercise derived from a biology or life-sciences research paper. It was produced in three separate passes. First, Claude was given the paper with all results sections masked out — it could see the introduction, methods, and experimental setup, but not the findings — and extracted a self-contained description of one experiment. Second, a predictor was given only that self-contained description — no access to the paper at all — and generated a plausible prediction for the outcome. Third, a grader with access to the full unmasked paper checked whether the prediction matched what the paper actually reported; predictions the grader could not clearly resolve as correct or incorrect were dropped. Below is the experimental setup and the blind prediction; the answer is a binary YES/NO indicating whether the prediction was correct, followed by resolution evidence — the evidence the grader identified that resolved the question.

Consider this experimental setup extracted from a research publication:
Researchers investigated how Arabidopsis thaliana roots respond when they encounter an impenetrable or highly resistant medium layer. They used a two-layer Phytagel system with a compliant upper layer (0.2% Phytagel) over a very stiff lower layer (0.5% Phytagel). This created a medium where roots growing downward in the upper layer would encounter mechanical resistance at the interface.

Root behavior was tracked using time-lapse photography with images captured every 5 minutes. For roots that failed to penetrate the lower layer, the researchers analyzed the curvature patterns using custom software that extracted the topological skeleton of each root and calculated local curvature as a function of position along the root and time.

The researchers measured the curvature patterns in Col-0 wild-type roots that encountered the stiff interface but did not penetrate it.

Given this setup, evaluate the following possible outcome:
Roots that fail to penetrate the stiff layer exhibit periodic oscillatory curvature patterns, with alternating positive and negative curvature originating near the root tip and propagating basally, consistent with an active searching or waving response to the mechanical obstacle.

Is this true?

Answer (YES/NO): NO